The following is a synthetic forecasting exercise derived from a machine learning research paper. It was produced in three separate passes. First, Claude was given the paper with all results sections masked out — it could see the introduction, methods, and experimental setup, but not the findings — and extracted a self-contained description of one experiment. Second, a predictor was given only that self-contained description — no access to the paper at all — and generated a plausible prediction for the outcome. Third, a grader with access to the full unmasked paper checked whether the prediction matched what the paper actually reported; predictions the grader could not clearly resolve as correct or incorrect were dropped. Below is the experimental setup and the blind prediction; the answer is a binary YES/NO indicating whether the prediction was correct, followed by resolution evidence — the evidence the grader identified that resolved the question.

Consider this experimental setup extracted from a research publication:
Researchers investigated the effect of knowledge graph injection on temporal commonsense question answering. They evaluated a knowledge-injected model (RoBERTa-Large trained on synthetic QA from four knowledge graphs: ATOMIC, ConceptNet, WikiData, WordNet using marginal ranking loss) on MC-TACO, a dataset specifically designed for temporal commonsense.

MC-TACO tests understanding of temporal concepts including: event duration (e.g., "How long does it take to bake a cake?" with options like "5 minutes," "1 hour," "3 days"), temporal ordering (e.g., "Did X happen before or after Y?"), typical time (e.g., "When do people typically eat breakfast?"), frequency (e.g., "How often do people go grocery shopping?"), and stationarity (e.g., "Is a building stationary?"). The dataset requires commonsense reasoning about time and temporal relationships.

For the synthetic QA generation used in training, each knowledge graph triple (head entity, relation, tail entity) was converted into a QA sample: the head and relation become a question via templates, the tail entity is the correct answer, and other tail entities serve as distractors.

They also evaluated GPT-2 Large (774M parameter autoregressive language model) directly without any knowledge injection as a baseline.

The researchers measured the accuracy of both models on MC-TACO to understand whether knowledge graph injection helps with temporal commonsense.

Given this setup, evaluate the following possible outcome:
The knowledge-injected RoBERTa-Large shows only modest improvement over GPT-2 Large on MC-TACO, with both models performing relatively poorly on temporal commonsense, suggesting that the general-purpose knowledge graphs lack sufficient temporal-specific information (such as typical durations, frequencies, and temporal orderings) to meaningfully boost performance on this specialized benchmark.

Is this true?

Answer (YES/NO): YES